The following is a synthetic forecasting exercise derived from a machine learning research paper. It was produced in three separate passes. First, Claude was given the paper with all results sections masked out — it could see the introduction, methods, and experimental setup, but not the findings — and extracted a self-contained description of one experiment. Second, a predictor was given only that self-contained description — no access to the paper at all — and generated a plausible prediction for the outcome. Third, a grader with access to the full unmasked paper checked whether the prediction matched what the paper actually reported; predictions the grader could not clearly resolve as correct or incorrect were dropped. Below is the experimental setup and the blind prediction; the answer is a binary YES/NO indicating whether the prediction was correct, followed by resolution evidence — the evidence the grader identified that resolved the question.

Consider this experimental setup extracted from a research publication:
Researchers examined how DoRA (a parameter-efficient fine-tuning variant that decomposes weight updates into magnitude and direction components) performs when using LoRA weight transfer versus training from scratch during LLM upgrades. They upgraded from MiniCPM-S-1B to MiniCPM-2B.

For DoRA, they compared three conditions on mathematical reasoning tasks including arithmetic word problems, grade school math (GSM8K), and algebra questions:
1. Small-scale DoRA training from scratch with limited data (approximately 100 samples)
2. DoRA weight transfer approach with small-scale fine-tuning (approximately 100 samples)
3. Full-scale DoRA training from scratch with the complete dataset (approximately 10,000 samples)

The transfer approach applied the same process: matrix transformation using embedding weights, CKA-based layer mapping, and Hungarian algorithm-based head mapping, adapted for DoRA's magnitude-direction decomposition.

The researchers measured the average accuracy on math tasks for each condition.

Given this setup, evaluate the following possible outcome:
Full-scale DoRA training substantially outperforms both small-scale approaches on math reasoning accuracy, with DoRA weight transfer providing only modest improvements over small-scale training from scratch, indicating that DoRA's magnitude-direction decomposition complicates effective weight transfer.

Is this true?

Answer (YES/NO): NO